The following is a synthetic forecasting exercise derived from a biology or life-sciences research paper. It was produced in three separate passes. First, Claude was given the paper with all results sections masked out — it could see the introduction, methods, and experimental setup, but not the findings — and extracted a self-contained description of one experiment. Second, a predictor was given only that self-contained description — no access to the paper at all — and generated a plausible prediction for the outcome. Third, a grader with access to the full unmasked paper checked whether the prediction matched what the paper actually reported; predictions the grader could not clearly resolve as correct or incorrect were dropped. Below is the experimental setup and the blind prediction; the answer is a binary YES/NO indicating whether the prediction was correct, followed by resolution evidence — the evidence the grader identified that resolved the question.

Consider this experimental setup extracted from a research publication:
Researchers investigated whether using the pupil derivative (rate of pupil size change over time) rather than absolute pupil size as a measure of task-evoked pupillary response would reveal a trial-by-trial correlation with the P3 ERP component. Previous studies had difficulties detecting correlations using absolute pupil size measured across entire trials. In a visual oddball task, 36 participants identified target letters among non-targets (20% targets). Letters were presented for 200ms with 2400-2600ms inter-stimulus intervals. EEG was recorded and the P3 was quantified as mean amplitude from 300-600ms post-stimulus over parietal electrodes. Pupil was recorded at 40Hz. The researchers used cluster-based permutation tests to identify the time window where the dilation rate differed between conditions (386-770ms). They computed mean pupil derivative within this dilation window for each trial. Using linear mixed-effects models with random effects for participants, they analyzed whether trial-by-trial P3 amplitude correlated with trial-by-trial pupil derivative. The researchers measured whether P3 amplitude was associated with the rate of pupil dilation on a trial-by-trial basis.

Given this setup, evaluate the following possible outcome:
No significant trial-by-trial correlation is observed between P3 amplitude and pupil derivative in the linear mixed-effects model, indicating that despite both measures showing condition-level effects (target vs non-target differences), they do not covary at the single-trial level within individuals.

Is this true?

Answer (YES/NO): NO